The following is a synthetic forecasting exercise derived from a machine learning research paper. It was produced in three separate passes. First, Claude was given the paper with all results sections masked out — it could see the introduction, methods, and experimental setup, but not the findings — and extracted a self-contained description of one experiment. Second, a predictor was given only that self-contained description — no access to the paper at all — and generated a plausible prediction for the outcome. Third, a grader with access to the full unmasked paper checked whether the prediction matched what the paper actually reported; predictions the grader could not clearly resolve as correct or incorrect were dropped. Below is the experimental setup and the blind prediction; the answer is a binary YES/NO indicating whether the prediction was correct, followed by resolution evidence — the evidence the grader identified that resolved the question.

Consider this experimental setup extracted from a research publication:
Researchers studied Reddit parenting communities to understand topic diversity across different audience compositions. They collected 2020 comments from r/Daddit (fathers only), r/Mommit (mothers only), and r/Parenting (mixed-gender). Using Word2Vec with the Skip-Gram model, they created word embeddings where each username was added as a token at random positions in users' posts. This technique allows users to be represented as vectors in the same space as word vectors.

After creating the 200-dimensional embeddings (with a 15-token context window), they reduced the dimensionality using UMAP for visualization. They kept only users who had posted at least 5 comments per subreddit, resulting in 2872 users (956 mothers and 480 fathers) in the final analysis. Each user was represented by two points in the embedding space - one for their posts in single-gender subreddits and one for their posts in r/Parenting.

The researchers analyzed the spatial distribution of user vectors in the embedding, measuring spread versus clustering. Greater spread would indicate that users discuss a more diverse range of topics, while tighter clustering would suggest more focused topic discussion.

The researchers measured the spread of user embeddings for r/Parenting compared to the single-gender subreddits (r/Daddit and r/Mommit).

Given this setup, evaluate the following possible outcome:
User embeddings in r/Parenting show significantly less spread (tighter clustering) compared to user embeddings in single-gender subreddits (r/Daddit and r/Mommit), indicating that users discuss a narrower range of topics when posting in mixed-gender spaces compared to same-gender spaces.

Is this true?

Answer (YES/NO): NO